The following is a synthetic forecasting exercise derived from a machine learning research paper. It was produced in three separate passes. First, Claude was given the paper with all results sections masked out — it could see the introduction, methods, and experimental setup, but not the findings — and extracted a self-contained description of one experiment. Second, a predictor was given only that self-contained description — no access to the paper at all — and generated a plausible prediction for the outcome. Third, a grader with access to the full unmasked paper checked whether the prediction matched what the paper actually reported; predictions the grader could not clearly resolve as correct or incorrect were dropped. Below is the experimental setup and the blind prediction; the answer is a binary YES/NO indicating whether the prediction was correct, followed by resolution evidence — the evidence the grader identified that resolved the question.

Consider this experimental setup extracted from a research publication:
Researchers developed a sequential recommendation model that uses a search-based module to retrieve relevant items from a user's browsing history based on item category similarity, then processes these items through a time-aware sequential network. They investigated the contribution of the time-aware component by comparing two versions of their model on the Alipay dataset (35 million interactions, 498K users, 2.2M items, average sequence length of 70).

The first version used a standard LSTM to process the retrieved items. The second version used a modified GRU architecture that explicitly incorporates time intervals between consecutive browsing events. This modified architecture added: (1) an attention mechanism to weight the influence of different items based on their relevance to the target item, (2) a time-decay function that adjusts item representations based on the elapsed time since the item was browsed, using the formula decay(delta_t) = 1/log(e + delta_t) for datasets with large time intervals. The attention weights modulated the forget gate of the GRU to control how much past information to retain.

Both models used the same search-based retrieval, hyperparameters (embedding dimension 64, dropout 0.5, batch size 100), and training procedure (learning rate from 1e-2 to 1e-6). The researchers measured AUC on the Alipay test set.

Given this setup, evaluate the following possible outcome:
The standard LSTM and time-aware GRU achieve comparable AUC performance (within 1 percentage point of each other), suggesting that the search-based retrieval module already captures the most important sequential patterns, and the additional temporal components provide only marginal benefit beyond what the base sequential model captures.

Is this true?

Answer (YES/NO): YES